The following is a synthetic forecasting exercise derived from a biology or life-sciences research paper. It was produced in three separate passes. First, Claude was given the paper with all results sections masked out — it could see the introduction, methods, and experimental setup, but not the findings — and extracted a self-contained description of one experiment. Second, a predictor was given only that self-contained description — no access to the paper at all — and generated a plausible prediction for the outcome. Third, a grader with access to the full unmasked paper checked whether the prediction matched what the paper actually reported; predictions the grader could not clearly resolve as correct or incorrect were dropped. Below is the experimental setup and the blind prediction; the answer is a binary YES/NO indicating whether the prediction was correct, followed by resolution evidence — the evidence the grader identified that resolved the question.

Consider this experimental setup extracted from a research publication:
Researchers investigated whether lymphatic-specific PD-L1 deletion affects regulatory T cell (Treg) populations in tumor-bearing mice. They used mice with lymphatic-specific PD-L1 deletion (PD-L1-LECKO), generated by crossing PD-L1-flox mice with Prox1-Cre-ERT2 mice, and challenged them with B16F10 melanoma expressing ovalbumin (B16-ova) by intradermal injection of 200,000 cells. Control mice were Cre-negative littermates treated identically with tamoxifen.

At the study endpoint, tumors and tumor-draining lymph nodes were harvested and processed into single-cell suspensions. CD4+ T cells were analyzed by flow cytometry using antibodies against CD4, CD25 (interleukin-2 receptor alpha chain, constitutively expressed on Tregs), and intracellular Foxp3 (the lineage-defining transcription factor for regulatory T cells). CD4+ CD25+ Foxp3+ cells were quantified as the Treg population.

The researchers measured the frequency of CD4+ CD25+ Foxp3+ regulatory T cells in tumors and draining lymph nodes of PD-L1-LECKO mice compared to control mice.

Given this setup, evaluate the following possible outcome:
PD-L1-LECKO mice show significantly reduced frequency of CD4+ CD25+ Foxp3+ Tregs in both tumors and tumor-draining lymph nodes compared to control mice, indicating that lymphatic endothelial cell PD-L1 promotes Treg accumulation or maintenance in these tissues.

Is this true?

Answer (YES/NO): NO